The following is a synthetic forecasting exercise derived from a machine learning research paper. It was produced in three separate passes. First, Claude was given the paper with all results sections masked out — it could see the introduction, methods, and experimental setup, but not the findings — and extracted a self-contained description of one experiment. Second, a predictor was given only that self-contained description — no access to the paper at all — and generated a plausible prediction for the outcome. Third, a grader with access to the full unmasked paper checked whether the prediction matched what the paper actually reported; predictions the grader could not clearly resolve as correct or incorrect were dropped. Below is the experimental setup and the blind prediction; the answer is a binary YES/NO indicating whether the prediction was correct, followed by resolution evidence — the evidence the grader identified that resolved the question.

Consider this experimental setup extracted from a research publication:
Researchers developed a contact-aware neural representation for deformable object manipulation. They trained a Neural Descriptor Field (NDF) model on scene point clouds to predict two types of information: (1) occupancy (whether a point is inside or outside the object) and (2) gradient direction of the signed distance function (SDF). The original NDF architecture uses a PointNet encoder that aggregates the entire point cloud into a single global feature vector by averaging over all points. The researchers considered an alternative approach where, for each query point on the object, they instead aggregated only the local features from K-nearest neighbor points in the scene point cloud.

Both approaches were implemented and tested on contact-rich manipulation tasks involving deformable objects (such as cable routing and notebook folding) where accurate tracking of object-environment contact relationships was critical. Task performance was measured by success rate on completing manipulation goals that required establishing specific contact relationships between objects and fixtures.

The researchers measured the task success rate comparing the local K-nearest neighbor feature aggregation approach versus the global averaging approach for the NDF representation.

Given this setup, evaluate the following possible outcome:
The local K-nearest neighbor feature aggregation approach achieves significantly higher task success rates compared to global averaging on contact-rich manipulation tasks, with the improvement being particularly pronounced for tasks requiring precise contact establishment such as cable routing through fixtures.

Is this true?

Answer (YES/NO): YES